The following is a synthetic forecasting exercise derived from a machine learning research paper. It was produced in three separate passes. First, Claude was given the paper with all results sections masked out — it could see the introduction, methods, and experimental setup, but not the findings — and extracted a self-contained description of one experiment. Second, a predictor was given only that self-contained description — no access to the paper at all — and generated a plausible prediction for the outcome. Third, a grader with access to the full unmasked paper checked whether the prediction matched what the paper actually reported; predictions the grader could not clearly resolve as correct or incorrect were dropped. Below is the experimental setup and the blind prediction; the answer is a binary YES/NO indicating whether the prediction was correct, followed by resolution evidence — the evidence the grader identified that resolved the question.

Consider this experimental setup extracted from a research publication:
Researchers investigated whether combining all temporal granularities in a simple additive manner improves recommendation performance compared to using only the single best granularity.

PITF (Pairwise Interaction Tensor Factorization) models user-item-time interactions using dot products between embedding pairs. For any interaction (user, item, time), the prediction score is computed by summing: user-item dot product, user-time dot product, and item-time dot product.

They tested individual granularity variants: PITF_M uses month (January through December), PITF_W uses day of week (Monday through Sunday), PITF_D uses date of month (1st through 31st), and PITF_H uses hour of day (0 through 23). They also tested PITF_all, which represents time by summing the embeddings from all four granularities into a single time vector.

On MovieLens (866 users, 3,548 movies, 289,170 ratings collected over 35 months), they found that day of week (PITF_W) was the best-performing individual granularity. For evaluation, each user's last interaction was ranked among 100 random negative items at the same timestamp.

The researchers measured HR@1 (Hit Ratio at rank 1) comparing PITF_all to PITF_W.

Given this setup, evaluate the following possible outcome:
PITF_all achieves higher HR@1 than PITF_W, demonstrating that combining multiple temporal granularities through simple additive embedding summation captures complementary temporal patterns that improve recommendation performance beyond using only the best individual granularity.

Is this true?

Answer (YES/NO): NO